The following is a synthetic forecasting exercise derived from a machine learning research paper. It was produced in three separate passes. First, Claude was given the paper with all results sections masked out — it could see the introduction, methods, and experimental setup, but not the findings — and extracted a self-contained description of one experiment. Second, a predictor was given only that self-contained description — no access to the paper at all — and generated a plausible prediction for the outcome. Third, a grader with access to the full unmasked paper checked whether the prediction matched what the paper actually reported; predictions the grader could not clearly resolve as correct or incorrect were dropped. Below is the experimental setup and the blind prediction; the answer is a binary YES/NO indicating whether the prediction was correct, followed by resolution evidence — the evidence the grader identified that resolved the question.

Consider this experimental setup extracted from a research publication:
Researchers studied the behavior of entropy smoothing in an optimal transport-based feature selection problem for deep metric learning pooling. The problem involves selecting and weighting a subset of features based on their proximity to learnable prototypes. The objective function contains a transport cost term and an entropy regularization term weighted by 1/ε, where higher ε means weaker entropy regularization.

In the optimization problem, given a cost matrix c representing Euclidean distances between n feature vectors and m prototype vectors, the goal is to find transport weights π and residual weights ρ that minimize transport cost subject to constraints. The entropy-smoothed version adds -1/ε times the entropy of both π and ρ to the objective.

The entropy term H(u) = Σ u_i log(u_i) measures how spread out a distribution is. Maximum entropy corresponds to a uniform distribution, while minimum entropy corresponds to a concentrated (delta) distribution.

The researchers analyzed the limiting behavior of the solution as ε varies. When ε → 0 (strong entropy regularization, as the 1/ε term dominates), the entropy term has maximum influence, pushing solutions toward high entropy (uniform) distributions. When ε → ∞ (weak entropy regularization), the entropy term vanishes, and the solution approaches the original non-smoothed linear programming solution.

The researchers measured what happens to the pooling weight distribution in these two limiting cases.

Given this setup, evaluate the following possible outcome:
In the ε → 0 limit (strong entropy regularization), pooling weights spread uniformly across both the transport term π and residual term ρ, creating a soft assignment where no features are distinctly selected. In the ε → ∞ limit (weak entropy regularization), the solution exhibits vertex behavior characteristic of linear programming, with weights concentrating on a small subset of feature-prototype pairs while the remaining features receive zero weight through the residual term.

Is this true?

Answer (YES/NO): NO